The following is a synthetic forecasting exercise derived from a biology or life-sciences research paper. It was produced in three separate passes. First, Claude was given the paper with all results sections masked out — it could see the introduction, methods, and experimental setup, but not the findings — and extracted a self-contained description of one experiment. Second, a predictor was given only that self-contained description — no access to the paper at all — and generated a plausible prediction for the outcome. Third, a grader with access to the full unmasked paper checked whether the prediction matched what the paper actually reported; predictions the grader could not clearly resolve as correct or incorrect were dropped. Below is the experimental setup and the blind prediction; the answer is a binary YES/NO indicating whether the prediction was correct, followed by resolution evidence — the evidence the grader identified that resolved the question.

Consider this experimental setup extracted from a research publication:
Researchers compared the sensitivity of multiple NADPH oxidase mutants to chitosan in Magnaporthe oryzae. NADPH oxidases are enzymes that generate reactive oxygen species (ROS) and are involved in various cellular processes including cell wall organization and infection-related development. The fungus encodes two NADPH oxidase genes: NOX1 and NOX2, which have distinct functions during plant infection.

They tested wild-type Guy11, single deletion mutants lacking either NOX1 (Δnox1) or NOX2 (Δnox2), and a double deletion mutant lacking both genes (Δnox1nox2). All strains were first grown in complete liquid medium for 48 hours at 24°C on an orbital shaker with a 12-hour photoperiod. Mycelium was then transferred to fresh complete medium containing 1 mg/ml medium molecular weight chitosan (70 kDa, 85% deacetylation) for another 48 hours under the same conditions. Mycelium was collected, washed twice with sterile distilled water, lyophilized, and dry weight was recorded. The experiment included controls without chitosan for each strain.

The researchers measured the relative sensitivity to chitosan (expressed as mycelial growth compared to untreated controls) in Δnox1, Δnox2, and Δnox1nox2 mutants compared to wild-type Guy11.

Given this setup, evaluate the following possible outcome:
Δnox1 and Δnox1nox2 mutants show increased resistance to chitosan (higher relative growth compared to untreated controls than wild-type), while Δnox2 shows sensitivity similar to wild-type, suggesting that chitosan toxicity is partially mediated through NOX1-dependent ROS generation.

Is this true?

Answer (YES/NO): YES